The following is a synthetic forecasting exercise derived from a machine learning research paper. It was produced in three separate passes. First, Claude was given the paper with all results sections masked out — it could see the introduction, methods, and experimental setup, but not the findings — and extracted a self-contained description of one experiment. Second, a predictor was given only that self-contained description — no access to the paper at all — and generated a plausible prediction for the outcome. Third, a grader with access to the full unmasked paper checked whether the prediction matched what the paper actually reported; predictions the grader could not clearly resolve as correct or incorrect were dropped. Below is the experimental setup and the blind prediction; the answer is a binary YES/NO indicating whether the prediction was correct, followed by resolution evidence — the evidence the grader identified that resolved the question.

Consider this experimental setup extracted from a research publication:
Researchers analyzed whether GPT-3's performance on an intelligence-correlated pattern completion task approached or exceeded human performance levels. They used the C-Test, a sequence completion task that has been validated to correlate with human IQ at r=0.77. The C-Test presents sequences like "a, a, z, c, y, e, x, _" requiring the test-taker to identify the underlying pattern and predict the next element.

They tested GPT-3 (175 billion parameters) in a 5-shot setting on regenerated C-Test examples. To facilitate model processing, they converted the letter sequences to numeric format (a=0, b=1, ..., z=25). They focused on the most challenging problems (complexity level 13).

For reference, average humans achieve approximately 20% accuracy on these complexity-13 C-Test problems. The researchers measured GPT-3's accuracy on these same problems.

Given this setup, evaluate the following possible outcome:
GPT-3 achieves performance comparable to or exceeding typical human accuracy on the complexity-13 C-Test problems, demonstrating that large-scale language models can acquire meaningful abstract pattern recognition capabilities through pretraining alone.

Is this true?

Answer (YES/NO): YES